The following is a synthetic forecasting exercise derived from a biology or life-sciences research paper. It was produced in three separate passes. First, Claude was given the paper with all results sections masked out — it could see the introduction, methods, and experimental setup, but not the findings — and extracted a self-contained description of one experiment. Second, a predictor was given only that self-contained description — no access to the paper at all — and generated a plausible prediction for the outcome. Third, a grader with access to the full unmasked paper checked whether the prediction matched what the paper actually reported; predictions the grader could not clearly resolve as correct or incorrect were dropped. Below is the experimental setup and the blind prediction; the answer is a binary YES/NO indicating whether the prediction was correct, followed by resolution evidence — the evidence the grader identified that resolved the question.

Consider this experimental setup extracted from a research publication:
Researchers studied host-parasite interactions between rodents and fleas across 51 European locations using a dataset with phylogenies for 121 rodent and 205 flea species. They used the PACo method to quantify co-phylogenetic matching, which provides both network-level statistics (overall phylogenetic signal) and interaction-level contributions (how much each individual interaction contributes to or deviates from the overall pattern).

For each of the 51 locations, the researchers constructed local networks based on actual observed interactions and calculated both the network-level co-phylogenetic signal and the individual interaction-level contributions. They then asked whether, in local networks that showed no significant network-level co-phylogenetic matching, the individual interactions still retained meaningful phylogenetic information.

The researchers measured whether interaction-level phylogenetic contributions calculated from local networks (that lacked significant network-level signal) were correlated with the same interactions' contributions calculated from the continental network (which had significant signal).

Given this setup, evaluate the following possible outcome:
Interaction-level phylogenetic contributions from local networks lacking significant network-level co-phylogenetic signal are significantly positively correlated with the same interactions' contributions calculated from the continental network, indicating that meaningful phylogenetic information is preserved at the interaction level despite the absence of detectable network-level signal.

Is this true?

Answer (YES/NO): YES